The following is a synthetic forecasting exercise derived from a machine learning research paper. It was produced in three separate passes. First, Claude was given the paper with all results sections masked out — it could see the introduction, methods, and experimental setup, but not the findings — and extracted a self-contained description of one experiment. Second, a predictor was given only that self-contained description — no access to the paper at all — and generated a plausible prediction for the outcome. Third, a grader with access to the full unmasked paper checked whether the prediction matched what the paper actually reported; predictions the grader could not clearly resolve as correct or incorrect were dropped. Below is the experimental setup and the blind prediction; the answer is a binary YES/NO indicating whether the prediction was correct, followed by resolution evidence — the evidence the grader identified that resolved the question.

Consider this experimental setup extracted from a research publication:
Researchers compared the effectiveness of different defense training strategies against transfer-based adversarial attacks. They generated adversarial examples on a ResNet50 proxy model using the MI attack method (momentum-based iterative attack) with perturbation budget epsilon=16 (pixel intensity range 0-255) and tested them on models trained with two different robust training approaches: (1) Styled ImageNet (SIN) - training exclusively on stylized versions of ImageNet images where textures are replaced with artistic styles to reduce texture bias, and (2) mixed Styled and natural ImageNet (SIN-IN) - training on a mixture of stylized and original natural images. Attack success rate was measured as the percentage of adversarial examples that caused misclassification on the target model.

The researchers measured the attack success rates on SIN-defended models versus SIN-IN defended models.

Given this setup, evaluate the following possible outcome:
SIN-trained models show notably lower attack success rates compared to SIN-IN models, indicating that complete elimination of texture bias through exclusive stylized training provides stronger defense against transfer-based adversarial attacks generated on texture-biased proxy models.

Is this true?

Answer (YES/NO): YES